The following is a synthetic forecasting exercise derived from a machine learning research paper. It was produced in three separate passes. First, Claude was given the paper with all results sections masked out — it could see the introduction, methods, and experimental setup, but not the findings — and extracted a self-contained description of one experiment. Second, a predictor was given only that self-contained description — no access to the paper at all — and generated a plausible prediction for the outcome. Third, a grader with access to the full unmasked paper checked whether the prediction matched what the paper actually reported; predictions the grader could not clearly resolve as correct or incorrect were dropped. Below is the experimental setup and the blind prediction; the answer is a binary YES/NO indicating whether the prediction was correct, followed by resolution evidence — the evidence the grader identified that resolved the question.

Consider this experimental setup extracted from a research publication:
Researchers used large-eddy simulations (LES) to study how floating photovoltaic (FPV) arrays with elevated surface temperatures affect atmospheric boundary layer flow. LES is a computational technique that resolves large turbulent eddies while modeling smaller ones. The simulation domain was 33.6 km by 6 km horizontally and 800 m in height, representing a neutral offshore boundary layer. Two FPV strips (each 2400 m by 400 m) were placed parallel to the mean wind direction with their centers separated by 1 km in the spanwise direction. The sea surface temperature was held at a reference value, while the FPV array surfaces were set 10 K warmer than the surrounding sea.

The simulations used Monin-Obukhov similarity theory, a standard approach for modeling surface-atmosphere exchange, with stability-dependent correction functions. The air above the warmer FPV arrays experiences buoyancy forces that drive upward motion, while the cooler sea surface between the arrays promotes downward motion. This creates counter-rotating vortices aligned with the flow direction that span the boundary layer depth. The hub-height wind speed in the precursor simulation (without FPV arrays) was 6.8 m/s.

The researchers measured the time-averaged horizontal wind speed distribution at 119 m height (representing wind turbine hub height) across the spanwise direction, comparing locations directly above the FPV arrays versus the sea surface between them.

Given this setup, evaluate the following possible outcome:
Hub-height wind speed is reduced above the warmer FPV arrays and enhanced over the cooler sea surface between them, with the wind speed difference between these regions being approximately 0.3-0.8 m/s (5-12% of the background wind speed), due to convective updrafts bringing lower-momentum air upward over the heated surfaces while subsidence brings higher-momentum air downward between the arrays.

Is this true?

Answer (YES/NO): YES